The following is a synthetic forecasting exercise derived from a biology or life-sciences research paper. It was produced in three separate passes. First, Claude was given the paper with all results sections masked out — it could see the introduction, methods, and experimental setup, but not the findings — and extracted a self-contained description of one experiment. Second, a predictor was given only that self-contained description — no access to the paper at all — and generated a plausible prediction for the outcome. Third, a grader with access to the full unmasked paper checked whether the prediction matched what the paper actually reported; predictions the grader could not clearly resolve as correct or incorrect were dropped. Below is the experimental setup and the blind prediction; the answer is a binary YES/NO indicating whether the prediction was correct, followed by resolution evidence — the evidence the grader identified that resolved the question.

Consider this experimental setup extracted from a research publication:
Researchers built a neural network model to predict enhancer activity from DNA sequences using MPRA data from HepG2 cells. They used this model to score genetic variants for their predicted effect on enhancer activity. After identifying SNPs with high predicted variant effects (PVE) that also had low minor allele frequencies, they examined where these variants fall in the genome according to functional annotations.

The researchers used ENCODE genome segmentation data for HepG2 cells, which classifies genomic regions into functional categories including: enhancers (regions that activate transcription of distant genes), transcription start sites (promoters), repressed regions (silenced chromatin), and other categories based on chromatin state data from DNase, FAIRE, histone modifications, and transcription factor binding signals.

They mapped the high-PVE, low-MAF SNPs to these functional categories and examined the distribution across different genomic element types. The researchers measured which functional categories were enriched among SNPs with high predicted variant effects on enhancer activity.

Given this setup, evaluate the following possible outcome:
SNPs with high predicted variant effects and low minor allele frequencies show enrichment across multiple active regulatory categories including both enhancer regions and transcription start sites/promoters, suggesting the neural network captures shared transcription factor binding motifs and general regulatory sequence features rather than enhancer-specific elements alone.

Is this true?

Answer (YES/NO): YES